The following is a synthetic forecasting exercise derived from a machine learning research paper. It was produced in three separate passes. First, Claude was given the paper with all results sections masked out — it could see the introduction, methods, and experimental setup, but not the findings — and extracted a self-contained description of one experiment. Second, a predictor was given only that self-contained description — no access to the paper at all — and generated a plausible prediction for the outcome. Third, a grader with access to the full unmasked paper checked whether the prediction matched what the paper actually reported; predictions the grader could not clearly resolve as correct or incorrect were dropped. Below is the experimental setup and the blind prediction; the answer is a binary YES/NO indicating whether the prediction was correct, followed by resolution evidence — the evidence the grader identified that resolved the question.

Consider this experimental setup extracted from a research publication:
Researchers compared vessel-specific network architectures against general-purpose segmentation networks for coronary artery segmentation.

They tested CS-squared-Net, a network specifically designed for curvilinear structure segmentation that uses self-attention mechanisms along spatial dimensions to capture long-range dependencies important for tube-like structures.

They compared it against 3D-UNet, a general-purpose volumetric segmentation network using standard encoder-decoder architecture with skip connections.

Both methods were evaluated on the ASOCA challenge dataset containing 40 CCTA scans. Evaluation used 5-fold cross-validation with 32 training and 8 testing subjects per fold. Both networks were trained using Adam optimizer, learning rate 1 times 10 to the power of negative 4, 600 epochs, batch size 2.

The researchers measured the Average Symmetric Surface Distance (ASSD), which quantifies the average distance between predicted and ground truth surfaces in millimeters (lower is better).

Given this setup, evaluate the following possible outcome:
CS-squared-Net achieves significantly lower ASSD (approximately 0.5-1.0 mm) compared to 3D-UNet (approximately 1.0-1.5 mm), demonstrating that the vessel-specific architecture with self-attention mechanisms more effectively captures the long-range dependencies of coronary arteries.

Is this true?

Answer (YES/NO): YES